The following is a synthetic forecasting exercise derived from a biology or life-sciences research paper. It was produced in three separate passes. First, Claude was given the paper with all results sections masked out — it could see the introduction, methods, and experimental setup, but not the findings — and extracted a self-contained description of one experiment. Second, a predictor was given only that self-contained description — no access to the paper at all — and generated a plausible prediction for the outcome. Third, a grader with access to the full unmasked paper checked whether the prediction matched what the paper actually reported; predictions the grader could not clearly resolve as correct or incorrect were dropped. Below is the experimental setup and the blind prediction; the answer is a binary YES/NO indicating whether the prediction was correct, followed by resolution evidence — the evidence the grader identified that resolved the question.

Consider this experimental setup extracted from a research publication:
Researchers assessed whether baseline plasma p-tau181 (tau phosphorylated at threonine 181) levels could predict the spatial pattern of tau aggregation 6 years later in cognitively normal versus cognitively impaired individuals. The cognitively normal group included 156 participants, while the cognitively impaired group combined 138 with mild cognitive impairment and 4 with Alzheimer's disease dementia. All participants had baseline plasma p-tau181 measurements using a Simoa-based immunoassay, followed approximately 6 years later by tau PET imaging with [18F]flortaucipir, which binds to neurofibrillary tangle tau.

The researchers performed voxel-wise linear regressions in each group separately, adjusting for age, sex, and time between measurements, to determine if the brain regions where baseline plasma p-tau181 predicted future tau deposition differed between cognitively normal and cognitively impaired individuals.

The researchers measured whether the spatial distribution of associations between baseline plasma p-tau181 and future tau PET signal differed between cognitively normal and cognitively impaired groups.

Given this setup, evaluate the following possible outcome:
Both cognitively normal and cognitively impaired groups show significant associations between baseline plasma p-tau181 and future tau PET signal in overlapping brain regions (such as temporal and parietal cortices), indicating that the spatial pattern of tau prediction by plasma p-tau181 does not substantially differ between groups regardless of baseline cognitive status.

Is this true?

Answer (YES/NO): NO